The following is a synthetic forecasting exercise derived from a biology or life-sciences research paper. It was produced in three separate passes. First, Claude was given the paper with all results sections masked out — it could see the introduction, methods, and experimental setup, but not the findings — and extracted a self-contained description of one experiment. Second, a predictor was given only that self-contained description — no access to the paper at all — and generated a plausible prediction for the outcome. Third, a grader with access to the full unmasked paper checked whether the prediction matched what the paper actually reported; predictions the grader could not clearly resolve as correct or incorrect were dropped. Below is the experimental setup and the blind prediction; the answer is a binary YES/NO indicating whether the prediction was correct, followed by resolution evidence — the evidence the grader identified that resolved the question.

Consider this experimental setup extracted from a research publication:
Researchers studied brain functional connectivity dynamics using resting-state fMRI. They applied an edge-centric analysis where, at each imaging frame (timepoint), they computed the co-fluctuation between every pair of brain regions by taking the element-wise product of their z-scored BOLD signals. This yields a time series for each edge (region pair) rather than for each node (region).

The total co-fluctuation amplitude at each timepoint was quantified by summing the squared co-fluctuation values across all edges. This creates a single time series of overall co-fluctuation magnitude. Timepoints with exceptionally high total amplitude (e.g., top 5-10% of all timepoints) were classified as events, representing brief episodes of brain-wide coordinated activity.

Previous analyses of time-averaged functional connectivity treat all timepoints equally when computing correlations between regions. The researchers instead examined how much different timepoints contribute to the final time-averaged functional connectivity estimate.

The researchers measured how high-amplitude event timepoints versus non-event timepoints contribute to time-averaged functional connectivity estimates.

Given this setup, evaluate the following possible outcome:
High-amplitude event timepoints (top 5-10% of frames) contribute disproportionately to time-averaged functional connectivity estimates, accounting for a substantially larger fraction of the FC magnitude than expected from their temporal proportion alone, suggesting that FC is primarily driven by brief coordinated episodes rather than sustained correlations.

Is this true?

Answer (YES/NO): YES